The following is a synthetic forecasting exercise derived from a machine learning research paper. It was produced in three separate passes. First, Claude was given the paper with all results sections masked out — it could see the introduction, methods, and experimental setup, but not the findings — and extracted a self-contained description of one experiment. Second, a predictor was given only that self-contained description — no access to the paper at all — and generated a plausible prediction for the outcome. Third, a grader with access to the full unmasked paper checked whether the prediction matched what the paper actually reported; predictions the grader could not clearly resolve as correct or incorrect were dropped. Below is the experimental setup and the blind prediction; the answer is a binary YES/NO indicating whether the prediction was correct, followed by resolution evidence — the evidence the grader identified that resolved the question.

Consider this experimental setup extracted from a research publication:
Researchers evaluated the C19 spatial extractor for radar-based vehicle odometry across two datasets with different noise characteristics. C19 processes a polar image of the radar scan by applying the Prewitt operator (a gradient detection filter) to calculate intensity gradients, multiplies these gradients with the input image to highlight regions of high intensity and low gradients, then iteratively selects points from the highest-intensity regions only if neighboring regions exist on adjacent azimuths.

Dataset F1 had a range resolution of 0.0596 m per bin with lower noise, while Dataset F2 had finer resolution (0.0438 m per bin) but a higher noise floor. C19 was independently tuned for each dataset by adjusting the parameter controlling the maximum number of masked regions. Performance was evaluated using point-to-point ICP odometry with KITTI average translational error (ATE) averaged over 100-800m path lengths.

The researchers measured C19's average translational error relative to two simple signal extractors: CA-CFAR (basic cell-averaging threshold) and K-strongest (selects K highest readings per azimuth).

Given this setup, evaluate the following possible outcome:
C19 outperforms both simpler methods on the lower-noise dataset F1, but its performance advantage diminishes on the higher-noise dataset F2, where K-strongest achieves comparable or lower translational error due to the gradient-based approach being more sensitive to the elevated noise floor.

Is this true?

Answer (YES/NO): NO